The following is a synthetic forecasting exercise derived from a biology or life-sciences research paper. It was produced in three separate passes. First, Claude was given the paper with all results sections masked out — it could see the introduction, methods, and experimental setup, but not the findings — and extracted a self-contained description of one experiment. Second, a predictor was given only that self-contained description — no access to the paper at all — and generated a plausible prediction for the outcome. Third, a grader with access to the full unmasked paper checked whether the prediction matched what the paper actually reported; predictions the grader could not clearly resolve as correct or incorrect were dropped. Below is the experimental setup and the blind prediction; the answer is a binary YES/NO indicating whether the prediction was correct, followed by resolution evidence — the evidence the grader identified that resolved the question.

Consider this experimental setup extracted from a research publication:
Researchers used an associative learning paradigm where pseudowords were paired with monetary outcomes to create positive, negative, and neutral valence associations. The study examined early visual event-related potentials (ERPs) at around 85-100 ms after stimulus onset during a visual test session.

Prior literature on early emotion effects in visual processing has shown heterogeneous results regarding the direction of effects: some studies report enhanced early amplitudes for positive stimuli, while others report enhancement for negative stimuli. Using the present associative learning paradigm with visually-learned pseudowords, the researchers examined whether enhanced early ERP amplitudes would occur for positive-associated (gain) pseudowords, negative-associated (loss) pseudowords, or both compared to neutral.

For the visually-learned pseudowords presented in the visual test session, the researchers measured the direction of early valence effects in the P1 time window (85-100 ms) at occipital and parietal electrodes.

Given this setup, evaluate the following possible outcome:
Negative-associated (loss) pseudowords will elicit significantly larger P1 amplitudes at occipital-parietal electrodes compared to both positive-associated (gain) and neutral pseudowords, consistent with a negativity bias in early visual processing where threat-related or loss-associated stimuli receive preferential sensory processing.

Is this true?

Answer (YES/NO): NO